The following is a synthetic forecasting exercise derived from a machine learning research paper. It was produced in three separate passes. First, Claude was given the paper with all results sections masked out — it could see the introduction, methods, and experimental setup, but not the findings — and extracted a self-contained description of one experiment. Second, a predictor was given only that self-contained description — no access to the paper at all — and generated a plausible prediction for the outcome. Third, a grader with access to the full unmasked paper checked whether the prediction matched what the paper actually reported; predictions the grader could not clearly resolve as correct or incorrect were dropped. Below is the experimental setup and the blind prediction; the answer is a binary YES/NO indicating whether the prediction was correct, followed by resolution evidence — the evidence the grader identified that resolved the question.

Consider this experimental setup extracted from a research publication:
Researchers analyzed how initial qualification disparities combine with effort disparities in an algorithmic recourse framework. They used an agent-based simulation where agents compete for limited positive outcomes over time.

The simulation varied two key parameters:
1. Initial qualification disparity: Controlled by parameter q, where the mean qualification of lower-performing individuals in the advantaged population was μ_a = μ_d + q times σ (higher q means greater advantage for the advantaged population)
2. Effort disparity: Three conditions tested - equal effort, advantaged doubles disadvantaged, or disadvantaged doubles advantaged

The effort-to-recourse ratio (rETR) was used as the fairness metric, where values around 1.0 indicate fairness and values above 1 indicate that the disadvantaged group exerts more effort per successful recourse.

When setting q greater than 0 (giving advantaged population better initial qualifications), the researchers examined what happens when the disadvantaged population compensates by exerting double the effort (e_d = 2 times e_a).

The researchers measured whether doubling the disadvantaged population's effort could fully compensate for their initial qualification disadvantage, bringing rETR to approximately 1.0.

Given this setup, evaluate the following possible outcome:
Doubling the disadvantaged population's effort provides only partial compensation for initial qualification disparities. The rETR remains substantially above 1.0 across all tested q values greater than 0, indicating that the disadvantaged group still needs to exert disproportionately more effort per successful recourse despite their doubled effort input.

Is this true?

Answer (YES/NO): YES